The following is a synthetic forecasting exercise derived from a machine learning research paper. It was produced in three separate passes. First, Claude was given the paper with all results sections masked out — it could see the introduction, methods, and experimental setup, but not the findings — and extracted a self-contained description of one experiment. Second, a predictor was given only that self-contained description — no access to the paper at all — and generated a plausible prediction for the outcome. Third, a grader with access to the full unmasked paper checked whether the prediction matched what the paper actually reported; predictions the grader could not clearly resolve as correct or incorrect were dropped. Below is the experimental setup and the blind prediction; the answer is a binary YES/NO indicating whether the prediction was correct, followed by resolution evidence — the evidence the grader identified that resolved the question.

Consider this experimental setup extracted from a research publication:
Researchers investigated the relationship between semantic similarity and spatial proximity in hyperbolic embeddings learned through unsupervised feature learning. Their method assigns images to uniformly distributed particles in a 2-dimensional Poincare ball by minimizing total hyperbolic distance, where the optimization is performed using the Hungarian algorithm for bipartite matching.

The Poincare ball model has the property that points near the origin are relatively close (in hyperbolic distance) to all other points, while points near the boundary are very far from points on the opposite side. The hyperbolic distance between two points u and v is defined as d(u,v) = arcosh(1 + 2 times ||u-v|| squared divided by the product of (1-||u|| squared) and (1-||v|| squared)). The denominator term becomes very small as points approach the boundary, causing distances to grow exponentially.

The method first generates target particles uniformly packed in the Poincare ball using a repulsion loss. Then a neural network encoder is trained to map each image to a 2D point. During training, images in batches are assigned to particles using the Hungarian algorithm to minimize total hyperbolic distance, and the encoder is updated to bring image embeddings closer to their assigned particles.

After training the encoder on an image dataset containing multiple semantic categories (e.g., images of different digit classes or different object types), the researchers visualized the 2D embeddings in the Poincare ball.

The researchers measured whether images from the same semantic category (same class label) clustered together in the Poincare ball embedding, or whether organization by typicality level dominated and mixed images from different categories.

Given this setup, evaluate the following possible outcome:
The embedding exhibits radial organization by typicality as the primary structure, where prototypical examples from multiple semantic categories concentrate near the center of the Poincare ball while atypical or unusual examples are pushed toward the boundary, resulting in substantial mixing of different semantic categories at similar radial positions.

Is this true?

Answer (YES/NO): NO